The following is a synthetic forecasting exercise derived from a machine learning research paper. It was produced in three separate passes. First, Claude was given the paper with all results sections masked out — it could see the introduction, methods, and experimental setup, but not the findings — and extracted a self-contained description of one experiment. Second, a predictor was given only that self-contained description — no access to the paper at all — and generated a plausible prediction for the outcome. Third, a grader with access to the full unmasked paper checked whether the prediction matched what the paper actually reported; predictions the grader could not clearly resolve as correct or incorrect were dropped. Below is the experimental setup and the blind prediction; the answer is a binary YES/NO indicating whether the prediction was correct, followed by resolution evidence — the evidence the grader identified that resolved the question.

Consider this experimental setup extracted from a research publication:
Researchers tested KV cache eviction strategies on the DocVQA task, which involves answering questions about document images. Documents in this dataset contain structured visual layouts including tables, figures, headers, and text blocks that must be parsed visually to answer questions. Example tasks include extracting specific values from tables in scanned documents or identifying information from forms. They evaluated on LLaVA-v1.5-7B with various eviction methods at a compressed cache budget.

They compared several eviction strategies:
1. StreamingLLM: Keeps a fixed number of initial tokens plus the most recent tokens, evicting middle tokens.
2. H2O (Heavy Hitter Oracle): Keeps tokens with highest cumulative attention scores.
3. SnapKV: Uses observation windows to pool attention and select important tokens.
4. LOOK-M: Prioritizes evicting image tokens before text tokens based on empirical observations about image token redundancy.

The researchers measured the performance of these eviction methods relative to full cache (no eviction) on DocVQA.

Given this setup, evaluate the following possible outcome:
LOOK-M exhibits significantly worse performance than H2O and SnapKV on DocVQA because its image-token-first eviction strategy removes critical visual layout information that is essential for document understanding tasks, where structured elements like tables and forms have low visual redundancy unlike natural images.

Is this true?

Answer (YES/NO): NO